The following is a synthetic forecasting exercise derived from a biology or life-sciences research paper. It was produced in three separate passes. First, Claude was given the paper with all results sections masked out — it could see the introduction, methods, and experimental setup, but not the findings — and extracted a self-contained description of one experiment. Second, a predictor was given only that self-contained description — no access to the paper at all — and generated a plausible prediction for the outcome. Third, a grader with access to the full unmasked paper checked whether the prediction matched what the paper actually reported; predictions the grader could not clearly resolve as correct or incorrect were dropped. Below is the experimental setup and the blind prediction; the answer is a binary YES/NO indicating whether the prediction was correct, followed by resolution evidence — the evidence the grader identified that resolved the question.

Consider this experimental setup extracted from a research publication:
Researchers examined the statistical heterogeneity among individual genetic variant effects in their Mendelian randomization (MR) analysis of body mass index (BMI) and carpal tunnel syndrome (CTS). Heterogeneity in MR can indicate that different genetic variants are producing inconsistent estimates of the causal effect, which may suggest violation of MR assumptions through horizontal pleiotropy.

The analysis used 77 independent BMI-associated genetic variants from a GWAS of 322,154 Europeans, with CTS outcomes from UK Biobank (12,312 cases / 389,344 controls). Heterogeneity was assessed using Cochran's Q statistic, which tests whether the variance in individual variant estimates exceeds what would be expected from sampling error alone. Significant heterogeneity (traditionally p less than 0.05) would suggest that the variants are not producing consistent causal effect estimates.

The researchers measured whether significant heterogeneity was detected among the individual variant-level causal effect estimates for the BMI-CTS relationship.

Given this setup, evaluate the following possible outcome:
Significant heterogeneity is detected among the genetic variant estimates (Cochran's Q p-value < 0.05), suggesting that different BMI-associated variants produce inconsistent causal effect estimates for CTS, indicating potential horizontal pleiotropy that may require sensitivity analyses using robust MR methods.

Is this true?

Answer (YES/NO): YES